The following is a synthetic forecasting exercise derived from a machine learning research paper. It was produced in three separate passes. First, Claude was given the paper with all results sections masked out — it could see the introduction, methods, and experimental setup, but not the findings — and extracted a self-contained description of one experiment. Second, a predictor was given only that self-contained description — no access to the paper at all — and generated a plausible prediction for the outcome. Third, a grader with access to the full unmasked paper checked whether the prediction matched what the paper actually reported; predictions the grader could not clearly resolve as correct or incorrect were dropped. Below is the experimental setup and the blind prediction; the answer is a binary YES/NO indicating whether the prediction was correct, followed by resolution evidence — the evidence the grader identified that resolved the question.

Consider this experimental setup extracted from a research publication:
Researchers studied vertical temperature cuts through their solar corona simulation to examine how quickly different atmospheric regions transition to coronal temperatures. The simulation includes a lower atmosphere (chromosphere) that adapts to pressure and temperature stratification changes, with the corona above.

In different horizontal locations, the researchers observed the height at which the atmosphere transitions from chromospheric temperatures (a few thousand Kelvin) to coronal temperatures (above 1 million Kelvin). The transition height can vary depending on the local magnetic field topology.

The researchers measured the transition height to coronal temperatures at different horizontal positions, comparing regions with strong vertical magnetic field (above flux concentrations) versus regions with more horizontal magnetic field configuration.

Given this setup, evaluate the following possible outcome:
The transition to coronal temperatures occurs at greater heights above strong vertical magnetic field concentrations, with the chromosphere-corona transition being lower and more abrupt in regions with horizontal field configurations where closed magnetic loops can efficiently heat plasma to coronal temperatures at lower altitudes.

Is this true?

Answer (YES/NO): NO